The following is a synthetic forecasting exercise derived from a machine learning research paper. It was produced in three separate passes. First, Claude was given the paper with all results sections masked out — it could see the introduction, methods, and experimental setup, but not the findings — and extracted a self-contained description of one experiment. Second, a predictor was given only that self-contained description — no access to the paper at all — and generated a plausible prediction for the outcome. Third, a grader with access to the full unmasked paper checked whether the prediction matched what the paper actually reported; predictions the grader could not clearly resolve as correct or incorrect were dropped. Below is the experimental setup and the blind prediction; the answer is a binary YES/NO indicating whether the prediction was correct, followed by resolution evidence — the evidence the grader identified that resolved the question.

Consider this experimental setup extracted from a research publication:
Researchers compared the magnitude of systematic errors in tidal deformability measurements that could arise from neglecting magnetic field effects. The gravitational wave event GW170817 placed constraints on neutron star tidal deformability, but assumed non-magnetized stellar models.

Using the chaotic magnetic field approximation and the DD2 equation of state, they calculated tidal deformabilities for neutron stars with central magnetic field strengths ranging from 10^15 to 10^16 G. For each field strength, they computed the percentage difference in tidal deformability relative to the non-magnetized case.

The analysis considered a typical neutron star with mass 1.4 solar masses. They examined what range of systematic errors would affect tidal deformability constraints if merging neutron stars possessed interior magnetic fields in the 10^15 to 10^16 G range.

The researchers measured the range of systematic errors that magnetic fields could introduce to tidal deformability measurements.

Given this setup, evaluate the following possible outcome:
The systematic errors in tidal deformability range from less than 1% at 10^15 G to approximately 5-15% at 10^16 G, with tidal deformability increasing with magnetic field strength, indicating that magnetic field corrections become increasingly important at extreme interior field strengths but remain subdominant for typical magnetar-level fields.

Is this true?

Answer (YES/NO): NO